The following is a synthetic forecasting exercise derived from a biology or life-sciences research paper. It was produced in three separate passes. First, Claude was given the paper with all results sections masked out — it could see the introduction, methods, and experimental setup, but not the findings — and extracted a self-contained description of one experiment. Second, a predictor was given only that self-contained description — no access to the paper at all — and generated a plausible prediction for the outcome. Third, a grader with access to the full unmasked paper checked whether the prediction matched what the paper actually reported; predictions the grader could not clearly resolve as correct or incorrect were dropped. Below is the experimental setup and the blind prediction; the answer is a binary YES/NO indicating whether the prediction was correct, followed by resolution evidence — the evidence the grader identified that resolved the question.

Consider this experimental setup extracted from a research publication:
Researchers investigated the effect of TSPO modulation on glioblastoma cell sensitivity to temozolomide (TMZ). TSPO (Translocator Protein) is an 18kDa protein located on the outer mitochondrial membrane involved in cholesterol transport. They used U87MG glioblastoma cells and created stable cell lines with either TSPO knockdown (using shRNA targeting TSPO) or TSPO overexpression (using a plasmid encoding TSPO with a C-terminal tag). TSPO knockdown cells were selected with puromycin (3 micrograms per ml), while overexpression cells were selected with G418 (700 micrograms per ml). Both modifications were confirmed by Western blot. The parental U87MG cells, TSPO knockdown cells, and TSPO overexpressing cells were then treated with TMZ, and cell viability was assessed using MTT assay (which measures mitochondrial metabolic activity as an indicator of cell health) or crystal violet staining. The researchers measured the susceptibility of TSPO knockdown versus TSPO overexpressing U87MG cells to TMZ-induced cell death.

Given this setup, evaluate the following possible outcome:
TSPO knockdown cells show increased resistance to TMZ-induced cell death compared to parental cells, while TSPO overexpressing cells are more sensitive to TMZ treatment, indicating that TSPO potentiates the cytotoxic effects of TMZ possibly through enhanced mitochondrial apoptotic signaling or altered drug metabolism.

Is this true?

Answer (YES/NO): NO